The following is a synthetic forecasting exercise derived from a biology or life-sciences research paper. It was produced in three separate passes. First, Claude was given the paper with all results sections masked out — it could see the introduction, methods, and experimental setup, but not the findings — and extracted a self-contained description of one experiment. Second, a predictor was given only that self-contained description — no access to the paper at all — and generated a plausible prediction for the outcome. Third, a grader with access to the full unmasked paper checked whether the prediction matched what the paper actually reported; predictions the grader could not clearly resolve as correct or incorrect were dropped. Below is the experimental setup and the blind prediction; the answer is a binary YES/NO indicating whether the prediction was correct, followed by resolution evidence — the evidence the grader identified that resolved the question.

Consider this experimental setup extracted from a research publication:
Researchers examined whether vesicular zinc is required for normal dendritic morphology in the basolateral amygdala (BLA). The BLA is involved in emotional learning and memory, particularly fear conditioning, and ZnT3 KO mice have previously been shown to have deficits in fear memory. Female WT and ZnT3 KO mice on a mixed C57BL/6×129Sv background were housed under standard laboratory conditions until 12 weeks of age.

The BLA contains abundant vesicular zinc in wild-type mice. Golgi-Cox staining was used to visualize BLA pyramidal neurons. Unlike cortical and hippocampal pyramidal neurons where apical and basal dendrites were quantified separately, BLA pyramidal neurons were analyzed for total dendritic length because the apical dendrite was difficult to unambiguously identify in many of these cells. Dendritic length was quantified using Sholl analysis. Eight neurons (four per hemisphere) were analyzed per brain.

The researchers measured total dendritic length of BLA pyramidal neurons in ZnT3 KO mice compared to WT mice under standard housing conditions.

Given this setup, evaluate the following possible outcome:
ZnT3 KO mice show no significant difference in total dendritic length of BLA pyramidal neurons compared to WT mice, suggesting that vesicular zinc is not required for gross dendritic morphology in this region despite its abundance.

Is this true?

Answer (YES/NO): YES